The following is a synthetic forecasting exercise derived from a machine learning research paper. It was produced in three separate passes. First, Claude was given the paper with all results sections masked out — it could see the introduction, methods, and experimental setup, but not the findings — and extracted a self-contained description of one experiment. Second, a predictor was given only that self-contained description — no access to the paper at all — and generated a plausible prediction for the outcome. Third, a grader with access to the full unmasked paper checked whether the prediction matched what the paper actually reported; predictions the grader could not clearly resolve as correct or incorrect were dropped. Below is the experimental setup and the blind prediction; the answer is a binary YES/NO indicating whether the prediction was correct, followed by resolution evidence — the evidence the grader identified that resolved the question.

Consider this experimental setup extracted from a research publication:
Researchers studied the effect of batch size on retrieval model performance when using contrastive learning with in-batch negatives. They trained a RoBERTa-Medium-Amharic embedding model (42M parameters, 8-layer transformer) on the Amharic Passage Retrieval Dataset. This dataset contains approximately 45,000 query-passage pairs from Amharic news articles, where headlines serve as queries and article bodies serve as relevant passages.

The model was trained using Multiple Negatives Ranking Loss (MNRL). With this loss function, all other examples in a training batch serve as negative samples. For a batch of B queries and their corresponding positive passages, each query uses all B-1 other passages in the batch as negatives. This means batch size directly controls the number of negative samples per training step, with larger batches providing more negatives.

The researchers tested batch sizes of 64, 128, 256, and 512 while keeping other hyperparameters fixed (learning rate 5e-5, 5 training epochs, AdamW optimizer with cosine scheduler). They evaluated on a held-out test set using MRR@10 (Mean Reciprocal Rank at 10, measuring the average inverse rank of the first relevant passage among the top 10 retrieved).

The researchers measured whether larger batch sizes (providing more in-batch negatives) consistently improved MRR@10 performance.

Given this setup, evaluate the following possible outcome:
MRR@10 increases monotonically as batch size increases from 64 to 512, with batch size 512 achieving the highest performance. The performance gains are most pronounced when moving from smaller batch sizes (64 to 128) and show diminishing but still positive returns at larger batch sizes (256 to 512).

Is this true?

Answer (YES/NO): NO